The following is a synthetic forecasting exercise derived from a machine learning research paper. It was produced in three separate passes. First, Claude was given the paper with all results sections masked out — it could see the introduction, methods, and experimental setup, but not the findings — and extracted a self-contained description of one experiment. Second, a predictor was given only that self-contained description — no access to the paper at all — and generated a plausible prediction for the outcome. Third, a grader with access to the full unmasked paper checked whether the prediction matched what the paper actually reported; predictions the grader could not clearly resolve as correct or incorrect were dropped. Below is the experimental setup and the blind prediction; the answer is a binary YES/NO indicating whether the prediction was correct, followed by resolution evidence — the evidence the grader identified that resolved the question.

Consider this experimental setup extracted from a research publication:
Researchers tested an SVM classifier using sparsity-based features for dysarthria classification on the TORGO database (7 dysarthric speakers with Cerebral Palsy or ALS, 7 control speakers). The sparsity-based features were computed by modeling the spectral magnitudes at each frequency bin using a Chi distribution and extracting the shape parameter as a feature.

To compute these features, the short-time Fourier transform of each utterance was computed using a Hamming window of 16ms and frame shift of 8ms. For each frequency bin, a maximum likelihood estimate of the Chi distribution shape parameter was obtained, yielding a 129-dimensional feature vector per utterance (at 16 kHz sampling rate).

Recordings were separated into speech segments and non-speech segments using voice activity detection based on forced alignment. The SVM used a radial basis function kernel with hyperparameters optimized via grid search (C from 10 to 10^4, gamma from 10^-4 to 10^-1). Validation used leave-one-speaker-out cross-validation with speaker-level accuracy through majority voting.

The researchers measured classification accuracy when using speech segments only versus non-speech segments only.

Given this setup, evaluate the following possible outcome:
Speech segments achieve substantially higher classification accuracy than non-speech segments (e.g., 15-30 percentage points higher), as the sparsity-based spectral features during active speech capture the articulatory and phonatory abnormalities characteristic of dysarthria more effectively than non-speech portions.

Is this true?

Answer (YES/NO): NO